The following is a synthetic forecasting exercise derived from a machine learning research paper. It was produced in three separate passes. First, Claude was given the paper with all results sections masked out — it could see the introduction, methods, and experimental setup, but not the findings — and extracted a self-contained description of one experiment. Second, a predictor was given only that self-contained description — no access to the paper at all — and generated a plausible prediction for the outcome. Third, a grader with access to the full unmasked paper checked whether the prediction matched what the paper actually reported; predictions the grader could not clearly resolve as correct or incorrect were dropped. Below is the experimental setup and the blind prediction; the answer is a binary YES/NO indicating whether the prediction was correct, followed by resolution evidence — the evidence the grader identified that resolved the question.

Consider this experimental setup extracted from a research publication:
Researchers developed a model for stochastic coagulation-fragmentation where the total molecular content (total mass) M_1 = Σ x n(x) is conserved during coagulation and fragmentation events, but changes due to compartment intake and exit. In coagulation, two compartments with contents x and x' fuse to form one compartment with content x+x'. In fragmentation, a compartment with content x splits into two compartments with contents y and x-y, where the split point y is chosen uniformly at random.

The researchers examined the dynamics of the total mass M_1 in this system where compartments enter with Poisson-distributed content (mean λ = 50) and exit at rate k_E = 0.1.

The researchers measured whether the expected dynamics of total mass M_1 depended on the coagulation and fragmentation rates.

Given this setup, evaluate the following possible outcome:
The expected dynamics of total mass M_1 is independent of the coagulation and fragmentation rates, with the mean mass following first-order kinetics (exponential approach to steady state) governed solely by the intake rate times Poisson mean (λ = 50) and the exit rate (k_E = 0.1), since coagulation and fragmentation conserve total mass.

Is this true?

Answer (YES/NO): YES